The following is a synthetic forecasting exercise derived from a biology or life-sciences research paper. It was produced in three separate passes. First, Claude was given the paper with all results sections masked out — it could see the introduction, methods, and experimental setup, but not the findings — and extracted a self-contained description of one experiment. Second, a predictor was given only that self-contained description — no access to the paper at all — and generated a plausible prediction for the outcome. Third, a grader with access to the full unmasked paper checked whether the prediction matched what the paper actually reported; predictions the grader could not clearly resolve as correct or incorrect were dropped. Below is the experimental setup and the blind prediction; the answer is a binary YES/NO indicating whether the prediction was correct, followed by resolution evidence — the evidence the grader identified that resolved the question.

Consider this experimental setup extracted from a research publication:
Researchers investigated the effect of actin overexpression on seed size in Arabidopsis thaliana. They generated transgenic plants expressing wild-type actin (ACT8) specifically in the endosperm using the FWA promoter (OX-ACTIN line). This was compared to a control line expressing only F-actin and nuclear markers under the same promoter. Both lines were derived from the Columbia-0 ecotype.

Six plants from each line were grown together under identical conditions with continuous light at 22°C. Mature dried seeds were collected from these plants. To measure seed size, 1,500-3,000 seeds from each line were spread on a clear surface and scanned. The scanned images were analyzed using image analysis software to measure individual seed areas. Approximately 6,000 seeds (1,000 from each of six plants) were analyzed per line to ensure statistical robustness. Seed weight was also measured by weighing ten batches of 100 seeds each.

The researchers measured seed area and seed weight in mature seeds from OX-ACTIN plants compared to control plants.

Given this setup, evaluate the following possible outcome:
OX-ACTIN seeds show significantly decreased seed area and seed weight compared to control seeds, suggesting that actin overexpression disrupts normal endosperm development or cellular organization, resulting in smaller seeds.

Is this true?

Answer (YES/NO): NO